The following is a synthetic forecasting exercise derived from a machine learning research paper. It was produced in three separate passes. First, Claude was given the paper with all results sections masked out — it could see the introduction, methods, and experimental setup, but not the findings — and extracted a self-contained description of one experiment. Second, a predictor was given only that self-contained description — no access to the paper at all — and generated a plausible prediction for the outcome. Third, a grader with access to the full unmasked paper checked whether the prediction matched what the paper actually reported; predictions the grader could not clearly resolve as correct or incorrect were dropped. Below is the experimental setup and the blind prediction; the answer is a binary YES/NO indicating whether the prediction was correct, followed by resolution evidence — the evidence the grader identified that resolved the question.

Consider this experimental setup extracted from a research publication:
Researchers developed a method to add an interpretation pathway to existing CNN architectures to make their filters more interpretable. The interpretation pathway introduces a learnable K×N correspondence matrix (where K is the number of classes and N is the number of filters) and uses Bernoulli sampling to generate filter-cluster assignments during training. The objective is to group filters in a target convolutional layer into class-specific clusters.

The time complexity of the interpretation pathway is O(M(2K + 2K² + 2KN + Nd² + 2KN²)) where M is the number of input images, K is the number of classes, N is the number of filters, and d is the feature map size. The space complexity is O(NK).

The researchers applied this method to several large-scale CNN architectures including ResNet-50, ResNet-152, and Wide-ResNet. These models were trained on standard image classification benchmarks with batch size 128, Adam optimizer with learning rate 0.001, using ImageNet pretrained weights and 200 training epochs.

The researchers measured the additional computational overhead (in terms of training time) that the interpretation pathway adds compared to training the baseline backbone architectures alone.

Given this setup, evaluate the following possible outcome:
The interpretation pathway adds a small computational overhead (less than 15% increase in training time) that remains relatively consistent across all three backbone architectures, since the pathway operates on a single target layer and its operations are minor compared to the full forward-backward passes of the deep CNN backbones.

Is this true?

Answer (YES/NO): YES